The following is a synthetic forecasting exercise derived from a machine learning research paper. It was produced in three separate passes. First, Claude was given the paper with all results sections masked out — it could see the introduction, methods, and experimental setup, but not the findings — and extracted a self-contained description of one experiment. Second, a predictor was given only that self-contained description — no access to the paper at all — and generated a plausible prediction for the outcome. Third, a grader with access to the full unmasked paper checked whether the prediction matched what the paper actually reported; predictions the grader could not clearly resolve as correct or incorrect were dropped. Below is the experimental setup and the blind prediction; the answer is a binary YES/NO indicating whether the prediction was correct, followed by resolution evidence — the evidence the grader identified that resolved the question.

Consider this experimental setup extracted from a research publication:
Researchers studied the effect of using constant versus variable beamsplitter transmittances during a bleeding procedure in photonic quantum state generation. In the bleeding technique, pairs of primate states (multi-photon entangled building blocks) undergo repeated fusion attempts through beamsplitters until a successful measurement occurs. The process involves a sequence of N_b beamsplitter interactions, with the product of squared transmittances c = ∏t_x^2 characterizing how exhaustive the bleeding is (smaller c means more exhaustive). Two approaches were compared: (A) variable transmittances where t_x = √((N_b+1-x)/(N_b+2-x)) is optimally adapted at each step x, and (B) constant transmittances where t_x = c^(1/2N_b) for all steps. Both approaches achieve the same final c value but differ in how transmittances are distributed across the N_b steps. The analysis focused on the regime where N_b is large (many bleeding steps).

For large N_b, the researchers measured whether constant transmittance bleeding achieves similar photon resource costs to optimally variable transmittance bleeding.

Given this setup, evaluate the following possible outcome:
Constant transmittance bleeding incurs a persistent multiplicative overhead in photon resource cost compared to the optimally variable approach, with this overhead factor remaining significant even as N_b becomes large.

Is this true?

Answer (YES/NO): NO